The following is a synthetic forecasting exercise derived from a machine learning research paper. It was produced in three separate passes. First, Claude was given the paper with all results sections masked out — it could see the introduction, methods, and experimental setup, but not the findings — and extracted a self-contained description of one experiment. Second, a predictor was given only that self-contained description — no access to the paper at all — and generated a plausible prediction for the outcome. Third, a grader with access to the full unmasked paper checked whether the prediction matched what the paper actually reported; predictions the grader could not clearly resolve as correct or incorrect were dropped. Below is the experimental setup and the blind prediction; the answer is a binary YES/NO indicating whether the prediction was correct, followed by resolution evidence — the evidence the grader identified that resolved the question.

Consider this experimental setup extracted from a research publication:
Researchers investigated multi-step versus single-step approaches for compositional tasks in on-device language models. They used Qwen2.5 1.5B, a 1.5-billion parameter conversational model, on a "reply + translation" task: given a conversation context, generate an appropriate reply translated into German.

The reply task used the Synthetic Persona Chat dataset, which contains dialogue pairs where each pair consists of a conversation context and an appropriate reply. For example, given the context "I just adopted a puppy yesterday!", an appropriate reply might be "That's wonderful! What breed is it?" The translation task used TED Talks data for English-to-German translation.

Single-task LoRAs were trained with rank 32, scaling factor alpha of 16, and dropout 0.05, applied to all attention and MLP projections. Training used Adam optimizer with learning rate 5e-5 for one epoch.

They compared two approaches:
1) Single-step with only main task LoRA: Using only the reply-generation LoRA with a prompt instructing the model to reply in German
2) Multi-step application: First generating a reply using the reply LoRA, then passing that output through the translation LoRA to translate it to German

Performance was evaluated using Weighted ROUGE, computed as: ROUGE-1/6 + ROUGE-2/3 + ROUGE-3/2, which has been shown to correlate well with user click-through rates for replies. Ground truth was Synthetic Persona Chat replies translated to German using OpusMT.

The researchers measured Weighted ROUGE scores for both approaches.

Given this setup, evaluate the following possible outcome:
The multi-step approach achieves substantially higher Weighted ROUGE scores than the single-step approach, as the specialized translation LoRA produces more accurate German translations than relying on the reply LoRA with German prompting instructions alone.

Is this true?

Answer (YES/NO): YES